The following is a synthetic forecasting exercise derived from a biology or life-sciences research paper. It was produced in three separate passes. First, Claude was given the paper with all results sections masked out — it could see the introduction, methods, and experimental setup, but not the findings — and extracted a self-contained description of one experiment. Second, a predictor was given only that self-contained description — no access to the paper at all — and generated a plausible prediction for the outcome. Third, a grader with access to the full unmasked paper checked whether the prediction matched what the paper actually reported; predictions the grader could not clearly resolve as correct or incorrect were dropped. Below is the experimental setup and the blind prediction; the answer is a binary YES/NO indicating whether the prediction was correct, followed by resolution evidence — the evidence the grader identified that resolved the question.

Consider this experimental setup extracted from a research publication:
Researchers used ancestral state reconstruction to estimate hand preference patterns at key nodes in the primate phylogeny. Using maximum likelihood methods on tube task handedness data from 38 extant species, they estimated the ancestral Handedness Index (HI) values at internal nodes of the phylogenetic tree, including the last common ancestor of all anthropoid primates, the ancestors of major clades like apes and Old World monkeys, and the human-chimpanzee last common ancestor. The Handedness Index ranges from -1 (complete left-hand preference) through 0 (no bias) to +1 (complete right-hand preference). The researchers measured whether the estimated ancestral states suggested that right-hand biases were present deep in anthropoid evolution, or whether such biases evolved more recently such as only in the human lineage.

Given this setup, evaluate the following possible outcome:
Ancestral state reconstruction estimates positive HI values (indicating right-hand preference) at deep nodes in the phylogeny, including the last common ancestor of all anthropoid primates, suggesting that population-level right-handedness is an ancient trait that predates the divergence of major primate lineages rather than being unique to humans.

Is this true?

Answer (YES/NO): NO